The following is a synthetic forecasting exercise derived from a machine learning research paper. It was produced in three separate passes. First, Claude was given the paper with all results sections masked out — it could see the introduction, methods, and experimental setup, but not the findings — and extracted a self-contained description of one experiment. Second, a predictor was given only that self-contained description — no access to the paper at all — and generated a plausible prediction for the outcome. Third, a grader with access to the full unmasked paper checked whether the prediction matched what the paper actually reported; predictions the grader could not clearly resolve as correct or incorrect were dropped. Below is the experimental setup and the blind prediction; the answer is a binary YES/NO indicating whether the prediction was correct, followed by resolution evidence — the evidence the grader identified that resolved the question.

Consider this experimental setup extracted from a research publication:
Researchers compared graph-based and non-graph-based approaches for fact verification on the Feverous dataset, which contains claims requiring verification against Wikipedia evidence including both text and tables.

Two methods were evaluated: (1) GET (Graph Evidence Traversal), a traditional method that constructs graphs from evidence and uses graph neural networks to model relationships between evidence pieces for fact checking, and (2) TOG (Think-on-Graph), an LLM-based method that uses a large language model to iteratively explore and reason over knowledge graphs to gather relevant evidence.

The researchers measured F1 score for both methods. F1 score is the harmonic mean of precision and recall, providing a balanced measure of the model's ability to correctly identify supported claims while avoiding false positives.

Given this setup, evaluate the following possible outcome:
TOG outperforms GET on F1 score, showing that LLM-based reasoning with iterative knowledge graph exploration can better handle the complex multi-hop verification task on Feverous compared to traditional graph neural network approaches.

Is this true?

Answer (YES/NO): YES